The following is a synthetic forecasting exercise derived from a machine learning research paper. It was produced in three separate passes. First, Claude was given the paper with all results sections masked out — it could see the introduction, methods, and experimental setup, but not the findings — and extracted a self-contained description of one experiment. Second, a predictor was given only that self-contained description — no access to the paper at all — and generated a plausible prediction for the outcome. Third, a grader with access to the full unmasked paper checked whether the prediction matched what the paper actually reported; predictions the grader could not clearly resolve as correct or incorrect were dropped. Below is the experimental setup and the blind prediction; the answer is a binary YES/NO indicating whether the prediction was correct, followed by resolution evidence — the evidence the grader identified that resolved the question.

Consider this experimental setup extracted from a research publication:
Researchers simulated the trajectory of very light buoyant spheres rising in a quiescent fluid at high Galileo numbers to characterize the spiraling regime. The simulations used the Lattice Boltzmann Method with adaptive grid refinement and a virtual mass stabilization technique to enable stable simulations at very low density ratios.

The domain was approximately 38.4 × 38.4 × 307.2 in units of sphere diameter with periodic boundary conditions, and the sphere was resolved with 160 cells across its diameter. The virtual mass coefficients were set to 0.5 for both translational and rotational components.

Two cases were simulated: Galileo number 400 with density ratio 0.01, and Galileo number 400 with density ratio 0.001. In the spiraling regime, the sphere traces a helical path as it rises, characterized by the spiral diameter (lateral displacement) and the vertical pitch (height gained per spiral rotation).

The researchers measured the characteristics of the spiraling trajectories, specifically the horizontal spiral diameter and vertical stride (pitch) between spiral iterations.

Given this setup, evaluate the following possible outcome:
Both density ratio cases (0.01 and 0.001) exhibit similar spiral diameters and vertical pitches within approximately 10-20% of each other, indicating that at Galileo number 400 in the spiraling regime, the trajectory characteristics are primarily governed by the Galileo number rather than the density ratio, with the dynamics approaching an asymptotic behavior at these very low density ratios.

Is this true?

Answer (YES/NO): YES